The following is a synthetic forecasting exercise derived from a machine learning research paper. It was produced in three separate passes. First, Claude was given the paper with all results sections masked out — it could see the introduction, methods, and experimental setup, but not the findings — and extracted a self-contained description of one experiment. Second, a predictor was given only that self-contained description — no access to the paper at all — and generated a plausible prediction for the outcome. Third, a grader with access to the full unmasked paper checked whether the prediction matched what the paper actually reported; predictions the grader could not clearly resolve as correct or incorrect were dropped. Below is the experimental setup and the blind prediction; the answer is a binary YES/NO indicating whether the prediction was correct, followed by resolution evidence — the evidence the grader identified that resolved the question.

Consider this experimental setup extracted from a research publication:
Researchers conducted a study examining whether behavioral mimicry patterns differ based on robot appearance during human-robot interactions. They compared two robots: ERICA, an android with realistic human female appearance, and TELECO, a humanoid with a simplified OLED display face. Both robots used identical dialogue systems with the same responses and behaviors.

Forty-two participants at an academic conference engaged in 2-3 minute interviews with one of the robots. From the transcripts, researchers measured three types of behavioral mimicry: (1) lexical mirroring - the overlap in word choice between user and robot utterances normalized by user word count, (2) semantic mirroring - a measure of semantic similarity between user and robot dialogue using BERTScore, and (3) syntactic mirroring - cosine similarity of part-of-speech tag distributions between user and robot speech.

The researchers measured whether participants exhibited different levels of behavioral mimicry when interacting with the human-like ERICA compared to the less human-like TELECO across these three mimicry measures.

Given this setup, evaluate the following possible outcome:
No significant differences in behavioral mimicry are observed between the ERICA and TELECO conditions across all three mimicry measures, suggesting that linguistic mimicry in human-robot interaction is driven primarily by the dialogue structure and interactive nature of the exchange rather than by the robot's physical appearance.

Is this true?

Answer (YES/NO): YES